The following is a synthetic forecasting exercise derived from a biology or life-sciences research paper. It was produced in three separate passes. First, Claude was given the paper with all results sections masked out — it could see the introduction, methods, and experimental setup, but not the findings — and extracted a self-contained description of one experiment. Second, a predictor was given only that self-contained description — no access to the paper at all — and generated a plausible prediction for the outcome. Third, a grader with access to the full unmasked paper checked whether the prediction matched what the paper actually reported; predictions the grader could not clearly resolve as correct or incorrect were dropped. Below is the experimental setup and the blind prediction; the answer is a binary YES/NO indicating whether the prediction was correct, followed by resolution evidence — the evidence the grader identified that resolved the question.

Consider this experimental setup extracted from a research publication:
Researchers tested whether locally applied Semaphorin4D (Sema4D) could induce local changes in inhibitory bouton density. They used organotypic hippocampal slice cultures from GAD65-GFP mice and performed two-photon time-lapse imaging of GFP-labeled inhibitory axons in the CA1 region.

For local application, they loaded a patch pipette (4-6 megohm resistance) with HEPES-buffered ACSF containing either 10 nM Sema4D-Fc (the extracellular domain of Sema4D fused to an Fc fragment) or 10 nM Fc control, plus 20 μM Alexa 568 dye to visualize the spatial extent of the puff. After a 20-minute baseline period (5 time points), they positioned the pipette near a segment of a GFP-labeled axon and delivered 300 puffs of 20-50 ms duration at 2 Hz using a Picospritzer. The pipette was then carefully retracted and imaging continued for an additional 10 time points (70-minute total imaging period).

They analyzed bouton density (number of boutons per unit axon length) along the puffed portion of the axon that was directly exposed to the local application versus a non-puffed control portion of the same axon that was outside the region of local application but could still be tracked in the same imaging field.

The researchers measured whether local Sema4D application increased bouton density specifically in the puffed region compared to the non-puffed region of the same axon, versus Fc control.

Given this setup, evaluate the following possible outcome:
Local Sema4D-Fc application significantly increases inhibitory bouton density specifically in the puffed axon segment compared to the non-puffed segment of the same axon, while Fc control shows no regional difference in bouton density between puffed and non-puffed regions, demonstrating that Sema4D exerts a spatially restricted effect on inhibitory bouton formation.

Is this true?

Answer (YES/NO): NO